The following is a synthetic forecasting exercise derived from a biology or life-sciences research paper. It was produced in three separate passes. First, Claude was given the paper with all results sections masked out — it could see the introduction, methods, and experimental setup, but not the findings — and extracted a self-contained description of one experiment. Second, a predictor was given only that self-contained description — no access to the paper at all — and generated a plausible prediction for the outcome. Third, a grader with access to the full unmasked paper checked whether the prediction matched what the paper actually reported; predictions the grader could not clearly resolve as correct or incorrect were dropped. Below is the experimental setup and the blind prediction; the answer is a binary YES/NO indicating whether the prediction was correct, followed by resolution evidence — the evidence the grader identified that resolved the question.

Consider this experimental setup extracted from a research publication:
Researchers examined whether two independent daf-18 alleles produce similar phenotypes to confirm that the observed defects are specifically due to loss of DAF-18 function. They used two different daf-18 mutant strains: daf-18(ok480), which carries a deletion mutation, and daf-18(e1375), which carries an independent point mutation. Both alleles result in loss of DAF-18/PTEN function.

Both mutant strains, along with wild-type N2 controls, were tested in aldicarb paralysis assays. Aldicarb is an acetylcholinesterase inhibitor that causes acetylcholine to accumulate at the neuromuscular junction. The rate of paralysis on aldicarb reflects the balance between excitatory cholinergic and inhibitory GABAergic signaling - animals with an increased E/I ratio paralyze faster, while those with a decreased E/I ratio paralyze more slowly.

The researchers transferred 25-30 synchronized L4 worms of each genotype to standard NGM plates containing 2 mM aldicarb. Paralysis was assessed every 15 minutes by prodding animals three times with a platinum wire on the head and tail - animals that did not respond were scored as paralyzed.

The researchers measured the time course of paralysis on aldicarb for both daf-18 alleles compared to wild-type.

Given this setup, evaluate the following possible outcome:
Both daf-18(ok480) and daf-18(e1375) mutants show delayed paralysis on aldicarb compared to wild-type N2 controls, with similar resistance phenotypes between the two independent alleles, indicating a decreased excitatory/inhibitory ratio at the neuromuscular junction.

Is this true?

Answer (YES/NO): NO